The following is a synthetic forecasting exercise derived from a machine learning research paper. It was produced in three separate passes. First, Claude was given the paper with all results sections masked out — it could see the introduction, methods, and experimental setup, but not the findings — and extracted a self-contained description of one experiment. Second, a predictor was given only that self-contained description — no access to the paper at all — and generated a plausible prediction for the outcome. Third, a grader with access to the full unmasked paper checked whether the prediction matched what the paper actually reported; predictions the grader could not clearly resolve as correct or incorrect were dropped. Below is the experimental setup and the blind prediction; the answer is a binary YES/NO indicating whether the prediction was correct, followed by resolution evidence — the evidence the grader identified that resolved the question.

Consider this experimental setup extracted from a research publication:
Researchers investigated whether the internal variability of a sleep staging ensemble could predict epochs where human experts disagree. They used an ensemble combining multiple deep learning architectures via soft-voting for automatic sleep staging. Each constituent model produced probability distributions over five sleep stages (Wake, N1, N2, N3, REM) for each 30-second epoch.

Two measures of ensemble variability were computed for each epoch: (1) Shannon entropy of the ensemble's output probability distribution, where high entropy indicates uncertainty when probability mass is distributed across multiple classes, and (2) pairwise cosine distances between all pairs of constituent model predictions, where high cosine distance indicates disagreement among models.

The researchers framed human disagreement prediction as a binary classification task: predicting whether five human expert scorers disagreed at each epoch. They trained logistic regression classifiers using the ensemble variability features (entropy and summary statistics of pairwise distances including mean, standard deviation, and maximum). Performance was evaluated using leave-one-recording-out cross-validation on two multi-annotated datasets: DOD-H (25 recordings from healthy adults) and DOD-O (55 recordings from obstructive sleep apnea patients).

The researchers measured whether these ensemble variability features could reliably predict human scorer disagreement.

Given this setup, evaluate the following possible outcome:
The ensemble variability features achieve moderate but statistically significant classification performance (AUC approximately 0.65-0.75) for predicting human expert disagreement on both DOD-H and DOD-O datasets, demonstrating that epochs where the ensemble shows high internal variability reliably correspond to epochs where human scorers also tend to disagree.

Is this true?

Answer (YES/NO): NO